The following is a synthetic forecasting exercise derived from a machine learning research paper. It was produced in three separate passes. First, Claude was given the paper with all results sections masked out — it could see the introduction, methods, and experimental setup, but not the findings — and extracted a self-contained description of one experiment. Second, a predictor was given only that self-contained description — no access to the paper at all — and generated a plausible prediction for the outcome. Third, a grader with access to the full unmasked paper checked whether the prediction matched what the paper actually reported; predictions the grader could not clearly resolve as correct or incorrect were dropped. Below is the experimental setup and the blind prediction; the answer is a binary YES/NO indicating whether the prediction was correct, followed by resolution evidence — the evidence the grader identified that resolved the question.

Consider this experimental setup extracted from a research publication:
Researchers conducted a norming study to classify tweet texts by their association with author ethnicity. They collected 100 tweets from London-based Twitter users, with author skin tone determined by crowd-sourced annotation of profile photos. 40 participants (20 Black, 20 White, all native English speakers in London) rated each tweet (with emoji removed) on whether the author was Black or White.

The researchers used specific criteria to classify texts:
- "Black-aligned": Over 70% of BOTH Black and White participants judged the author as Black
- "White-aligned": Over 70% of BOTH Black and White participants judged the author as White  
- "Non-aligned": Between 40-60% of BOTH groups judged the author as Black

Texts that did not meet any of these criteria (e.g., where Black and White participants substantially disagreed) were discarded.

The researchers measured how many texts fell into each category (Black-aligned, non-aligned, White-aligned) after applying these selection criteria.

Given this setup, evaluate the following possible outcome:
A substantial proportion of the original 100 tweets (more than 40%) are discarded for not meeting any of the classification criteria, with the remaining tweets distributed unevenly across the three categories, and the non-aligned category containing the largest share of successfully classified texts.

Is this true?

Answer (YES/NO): NO